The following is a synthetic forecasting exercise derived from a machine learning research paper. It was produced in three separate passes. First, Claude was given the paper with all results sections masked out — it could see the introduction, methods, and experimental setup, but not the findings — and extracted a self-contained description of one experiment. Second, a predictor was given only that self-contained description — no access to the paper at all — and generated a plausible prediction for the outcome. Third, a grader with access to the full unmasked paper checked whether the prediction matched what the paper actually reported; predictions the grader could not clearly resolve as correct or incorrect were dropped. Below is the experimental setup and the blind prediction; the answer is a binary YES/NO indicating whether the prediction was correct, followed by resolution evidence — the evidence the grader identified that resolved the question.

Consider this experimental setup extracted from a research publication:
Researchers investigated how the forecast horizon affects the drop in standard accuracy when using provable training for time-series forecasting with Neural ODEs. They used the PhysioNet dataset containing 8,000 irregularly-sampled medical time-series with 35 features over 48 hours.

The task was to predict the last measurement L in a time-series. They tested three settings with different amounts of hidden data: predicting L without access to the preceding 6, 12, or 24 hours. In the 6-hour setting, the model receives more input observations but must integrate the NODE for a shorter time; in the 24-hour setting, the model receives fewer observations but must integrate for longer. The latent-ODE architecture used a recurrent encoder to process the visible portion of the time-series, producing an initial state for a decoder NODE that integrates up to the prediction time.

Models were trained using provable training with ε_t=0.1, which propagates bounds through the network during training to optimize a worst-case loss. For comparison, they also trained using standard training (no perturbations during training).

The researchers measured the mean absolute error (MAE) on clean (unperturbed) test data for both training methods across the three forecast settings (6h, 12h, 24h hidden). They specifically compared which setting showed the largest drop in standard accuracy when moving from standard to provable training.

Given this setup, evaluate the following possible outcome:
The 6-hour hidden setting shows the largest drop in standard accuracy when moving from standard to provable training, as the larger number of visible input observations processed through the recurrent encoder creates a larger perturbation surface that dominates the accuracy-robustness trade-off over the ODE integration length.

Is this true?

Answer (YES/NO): YES